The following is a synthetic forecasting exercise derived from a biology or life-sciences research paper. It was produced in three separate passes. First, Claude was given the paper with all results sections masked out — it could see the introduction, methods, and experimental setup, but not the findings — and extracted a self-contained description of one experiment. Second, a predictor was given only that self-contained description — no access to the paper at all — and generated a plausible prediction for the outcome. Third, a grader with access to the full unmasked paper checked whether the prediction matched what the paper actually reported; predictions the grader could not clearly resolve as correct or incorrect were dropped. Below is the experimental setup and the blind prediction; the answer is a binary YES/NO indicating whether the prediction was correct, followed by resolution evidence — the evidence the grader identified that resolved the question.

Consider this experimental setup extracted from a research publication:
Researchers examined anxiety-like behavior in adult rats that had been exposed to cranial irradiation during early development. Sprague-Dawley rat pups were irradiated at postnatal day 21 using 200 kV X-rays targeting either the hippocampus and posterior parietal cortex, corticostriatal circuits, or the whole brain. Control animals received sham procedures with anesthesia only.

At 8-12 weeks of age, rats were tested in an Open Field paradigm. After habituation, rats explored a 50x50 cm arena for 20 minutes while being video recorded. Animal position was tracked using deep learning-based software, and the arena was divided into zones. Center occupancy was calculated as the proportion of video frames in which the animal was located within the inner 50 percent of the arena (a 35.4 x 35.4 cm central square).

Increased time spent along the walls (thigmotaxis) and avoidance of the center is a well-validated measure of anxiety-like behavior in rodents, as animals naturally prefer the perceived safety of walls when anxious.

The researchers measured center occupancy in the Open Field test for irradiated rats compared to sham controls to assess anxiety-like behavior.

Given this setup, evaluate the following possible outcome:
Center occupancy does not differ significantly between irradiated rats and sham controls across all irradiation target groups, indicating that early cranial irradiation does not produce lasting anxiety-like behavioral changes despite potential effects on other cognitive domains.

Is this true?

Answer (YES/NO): NO